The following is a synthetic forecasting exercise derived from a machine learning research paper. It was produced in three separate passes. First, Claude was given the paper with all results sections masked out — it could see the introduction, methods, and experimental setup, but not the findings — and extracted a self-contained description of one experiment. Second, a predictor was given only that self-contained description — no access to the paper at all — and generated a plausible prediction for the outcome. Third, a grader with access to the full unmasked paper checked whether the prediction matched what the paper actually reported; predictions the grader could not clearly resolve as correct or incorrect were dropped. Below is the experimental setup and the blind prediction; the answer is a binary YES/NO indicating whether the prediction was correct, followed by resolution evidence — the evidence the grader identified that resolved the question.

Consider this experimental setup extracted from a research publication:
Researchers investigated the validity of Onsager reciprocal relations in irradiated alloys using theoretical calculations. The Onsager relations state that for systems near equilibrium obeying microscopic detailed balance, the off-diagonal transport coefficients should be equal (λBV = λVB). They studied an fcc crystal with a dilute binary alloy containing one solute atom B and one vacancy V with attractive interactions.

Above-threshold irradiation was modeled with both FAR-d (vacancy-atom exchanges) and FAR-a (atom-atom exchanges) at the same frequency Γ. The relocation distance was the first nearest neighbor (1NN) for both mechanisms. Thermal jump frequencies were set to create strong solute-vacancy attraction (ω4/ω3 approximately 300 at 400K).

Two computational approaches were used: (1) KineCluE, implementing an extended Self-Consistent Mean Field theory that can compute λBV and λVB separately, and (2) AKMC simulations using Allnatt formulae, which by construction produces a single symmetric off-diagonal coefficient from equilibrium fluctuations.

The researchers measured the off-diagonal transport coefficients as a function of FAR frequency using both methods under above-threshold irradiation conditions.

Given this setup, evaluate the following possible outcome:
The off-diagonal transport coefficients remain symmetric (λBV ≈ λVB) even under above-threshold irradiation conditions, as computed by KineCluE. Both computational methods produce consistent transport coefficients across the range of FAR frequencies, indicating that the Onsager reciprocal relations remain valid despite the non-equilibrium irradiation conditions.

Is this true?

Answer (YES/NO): NO